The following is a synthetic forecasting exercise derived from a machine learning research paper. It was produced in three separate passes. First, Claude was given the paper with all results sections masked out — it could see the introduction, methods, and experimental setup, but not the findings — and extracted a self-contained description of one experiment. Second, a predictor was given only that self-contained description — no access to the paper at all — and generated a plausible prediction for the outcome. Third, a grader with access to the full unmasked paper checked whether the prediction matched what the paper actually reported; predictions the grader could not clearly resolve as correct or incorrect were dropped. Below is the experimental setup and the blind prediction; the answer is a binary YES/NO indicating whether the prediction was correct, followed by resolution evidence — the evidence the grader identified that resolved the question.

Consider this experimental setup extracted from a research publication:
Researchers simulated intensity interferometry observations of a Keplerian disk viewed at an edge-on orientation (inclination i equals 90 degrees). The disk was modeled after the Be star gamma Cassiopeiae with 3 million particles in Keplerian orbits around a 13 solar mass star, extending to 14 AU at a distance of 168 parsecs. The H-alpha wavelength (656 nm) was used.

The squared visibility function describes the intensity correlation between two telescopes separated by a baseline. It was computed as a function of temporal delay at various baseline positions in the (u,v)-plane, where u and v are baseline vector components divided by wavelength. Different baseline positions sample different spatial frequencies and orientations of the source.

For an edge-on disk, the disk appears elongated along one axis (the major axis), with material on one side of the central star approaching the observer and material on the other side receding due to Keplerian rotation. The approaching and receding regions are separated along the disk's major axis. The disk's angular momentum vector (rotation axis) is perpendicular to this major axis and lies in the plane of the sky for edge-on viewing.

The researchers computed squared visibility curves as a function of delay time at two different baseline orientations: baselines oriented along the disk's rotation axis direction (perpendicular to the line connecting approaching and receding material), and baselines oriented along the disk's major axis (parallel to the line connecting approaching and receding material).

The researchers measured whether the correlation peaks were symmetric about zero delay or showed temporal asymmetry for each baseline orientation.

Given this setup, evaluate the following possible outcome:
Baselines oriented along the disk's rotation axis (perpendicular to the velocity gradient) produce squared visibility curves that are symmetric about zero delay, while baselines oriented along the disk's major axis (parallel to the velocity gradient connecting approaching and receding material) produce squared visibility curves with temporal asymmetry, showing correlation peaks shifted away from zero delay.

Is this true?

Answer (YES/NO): YES